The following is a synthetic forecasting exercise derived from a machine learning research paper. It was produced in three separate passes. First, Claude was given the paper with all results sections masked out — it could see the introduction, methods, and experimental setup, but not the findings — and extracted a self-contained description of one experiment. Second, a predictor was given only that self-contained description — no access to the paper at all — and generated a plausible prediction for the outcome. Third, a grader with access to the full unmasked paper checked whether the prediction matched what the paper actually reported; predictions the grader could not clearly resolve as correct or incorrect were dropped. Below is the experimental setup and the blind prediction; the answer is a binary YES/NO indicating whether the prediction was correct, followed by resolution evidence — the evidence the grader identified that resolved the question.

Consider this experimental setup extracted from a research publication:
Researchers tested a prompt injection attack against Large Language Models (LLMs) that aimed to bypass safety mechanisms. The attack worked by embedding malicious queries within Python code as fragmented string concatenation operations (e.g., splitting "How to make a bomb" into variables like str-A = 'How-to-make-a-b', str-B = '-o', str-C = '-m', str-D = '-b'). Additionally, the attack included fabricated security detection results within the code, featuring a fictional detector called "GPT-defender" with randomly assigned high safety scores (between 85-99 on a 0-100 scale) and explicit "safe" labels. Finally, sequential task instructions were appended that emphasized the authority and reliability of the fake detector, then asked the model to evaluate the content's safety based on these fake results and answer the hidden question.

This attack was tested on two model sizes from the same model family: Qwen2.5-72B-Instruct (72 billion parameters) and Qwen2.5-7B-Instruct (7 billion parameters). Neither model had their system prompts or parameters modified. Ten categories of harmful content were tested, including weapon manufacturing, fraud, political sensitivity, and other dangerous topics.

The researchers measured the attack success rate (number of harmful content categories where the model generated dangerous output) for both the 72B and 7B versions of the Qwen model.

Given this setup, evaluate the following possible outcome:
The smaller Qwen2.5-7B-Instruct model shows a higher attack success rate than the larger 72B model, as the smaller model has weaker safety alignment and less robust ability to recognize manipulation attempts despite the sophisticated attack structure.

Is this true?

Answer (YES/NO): YES